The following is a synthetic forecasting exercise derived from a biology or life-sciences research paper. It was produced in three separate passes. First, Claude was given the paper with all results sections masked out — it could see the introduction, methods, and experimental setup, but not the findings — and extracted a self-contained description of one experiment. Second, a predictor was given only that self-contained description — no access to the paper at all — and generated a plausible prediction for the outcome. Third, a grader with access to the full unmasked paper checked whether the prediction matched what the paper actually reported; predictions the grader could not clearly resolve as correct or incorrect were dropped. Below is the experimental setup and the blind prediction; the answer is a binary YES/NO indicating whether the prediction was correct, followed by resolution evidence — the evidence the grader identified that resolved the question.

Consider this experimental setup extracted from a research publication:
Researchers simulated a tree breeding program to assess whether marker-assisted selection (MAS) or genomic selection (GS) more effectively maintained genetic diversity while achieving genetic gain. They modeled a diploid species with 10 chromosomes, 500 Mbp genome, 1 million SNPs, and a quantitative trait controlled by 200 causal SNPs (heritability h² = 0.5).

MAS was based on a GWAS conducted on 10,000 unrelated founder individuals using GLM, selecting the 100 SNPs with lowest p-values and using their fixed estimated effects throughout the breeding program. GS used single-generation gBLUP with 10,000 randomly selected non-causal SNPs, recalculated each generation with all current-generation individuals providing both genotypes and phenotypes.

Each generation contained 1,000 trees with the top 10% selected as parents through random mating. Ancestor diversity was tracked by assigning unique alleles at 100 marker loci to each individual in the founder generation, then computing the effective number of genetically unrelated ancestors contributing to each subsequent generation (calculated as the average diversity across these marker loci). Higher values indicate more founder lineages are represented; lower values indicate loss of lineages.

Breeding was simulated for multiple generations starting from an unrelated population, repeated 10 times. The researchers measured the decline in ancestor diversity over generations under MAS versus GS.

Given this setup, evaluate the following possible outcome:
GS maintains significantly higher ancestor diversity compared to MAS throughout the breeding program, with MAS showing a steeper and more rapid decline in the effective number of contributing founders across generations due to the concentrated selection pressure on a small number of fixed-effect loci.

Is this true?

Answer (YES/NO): NO